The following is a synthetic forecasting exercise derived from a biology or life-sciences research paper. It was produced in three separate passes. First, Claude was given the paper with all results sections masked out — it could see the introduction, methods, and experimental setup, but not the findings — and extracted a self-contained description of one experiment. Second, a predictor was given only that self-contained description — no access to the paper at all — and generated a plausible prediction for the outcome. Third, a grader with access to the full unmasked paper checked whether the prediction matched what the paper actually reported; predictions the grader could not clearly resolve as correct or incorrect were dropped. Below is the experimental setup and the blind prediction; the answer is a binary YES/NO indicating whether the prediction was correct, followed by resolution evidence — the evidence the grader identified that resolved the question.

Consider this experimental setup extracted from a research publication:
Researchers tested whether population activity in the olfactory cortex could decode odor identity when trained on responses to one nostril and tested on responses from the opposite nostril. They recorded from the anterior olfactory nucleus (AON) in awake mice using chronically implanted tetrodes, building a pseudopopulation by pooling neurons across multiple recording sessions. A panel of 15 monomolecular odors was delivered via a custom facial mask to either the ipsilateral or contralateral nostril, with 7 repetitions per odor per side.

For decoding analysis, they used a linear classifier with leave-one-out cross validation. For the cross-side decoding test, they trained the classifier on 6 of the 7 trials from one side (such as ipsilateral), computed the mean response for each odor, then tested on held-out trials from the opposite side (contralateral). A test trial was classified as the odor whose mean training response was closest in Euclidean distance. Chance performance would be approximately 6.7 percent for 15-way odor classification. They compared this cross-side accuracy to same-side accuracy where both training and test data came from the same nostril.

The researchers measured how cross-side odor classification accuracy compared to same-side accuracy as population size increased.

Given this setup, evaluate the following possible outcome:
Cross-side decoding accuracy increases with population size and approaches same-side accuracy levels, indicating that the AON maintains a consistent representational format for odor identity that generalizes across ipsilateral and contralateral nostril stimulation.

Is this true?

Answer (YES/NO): YES